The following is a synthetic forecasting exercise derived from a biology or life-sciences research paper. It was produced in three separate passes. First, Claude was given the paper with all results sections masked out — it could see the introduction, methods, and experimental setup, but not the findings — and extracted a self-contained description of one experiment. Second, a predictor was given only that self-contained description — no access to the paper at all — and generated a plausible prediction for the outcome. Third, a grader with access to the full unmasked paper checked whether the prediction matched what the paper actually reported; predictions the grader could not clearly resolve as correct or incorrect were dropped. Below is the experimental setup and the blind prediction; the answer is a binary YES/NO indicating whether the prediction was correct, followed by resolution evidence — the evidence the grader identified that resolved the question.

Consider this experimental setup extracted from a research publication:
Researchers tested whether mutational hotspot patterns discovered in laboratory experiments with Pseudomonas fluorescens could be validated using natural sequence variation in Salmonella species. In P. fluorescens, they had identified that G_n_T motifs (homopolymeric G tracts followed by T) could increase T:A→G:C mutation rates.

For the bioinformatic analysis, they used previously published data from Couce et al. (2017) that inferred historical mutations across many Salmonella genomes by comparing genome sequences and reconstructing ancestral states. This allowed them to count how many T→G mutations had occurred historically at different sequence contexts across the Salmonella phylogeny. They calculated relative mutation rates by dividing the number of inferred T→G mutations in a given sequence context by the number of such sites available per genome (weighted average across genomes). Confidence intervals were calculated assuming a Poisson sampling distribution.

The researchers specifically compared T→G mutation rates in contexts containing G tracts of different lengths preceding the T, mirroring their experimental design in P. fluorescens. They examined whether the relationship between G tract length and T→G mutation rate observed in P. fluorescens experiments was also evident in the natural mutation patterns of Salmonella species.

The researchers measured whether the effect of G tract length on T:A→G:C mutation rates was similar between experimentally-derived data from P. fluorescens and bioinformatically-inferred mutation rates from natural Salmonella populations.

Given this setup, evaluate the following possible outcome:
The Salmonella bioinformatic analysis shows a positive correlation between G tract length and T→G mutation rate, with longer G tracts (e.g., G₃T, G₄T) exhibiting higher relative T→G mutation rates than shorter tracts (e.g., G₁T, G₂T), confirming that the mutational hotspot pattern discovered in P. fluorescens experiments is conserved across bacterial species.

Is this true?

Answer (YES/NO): YES